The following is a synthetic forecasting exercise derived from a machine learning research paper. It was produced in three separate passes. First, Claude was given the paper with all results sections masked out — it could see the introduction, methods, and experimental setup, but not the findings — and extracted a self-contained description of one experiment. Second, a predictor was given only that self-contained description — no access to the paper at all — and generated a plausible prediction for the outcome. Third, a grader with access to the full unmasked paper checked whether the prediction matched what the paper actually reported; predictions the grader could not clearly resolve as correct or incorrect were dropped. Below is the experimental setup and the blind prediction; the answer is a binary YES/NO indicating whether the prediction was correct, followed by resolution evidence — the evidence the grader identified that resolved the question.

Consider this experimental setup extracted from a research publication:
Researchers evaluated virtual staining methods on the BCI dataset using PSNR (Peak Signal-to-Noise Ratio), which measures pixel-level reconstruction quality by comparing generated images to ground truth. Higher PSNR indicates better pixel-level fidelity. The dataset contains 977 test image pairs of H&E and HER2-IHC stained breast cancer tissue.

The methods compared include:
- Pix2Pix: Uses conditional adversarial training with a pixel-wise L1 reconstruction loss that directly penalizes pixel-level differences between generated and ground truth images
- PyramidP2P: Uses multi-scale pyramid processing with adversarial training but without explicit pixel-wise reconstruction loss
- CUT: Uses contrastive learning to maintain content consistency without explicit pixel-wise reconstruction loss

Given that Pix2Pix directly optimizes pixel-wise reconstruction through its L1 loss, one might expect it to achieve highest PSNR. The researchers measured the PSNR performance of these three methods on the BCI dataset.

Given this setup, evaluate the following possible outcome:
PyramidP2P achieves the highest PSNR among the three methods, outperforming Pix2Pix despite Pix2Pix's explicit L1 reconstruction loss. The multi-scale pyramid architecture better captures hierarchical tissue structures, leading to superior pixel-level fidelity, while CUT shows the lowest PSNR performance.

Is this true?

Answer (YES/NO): NO